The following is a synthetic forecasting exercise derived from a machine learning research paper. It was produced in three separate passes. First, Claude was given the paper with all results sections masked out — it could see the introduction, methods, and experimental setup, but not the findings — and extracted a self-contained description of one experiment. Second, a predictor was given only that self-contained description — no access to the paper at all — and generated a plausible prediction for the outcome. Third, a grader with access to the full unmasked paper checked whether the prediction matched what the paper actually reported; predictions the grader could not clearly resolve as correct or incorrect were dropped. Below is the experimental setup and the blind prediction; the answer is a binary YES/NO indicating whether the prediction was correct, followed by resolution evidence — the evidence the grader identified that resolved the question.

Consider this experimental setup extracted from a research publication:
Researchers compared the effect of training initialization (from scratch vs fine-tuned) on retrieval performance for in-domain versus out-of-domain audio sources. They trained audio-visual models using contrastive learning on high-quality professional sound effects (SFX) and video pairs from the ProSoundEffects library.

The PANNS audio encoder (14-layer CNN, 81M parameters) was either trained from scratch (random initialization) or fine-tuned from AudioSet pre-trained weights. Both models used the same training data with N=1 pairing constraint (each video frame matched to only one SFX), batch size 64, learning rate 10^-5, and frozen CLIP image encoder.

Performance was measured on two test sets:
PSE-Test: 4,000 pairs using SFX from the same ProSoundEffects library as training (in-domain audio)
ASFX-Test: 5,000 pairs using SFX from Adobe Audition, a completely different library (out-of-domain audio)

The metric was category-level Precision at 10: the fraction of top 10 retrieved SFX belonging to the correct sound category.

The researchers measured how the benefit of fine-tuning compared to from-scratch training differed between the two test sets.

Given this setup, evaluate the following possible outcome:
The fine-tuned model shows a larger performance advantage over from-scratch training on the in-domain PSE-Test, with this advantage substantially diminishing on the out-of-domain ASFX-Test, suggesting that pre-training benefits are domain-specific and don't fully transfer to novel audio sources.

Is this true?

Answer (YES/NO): YES